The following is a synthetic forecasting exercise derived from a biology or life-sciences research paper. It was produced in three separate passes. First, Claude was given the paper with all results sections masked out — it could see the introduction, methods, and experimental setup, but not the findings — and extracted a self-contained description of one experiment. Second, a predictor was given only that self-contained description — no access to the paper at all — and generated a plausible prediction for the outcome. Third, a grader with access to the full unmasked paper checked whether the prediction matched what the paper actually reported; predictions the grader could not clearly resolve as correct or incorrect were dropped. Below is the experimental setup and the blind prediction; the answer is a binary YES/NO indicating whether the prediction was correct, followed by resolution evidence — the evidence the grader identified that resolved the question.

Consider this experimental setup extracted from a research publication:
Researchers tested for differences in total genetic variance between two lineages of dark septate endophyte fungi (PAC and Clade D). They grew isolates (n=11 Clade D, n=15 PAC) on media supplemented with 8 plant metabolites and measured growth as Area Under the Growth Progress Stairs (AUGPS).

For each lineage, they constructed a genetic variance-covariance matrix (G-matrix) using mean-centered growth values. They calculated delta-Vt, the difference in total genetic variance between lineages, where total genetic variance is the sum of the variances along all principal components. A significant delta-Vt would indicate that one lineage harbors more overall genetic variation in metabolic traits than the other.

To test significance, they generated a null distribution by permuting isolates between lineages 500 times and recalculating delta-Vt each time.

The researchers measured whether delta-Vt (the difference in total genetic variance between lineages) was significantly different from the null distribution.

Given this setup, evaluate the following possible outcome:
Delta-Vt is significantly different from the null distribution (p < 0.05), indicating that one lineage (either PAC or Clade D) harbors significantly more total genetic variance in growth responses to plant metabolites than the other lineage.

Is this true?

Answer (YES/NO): YES